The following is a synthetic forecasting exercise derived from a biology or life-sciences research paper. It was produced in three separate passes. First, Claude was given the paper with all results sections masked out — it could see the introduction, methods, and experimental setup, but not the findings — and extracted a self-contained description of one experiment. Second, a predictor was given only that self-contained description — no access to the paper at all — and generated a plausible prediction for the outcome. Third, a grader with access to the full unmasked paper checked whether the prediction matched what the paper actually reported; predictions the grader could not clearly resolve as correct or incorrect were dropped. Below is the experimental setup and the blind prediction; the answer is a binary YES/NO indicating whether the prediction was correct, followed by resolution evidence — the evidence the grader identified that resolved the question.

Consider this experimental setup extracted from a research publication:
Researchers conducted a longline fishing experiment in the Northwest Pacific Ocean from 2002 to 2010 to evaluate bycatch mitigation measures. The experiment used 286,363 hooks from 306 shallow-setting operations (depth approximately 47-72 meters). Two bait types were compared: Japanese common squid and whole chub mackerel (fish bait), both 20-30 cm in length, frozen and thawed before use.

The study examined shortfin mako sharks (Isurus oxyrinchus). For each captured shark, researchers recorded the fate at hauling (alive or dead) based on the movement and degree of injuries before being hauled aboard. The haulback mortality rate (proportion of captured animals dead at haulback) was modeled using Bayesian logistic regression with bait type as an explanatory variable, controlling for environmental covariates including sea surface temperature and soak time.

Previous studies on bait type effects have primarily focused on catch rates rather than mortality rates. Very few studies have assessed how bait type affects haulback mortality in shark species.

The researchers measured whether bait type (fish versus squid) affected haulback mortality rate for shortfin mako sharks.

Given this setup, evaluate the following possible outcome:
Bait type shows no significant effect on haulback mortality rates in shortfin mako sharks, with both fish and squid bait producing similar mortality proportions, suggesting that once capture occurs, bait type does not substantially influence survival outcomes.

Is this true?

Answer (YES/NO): NO